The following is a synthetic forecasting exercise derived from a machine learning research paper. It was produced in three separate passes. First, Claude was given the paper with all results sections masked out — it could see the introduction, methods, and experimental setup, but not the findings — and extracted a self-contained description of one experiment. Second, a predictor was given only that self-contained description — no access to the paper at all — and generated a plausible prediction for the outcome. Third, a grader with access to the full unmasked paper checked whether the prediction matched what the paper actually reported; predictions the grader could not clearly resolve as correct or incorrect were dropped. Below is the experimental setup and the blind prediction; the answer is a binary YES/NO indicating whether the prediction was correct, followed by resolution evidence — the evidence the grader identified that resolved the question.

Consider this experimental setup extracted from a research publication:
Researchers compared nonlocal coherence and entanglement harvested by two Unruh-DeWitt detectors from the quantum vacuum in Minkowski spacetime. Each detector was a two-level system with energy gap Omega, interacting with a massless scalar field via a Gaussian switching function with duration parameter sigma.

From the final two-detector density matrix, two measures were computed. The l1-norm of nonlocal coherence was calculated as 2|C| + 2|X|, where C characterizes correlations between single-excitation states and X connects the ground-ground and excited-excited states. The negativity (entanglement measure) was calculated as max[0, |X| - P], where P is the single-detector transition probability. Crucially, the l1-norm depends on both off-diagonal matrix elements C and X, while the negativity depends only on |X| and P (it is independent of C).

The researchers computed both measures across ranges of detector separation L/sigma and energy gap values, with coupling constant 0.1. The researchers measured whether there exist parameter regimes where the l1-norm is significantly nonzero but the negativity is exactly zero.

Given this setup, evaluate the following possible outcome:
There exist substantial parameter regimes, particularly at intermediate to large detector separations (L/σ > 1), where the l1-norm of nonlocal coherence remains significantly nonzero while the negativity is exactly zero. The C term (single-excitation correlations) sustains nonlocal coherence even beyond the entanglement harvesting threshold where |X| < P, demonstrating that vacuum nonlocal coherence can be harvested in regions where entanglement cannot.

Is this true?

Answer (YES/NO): YES